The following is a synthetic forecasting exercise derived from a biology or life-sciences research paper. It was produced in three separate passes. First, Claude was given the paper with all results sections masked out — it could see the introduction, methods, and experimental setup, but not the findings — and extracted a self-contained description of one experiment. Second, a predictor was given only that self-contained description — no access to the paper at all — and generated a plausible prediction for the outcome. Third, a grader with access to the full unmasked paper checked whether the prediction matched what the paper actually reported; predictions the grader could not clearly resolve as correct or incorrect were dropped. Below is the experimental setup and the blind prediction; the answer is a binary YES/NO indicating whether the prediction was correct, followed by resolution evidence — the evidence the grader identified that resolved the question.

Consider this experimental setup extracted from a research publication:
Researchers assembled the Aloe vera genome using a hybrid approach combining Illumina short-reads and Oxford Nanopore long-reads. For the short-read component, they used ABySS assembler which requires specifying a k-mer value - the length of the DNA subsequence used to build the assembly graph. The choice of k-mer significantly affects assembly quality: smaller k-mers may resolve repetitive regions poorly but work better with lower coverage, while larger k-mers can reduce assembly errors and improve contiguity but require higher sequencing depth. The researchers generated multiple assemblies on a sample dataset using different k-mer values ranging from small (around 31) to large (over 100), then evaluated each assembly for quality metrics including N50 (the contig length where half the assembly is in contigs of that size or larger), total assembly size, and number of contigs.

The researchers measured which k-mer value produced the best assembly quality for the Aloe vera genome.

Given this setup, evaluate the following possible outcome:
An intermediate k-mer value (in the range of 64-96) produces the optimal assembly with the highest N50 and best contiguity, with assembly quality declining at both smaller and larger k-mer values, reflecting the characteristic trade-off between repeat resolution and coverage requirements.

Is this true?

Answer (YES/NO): NO